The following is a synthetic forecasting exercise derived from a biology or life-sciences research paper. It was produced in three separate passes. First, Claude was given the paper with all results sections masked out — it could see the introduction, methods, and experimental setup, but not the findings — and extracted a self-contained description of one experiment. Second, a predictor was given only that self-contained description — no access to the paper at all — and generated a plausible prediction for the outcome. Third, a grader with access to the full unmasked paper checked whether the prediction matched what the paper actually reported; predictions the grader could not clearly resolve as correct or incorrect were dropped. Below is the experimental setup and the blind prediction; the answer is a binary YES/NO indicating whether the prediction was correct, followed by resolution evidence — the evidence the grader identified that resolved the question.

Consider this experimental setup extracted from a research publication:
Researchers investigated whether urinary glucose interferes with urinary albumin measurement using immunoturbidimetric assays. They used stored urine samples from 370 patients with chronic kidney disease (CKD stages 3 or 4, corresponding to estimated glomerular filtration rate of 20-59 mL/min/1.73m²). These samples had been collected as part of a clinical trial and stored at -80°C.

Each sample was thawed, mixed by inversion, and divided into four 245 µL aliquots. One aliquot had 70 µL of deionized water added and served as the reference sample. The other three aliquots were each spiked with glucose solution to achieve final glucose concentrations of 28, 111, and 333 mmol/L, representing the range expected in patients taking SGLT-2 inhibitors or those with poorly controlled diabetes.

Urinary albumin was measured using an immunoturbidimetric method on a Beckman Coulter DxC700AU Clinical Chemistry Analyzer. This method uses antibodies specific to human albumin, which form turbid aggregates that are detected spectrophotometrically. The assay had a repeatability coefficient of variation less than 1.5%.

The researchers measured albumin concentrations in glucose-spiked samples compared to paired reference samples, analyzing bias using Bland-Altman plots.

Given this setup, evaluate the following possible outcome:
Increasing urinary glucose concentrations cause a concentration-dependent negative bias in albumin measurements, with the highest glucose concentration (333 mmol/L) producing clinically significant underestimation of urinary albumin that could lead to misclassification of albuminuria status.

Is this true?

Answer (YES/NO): NO